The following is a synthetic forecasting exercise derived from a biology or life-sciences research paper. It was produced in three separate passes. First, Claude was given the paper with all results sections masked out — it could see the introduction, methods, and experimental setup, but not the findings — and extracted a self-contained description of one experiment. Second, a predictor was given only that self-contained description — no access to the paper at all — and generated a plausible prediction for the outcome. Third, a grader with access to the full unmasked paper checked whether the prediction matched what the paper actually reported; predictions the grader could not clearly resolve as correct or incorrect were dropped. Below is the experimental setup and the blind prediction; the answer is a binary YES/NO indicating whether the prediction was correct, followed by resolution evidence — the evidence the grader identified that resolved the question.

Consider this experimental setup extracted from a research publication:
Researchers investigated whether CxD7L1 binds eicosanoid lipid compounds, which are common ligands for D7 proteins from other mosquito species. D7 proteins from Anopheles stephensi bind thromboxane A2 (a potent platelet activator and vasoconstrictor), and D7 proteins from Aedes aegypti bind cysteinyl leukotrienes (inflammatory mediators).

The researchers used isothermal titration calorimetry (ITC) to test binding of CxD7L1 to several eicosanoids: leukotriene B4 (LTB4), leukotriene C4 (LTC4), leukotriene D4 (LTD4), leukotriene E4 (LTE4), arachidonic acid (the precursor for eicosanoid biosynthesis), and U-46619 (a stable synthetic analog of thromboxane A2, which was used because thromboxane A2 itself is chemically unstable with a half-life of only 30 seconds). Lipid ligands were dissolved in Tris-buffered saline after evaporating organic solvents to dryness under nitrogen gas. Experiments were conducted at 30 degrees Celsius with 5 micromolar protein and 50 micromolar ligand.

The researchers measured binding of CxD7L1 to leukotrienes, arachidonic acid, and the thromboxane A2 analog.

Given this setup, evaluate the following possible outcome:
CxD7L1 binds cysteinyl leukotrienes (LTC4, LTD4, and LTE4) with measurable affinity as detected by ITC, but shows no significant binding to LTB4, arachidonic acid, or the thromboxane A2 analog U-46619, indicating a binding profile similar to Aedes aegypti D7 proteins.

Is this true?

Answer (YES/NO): NO